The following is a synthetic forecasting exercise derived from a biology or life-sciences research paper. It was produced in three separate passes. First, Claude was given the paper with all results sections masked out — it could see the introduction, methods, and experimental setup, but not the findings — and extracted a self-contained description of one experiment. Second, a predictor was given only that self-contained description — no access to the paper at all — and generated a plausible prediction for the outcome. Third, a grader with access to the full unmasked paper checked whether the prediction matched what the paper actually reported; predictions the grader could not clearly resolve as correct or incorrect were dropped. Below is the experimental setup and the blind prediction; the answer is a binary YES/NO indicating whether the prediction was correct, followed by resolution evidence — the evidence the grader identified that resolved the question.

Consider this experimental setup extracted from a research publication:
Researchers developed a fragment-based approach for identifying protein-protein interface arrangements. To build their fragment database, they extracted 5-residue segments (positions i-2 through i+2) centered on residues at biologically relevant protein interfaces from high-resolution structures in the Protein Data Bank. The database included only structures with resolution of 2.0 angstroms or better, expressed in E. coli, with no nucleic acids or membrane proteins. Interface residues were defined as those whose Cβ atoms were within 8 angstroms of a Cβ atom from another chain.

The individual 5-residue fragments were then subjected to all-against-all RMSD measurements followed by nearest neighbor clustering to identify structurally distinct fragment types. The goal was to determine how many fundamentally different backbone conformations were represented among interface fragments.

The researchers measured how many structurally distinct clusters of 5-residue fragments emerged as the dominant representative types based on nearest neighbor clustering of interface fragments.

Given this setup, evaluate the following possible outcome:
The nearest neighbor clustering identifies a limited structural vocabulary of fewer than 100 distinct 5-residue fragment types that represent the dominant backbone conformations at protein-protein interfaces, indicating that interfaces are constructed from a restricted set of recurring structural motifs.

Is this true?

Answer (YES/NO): YES